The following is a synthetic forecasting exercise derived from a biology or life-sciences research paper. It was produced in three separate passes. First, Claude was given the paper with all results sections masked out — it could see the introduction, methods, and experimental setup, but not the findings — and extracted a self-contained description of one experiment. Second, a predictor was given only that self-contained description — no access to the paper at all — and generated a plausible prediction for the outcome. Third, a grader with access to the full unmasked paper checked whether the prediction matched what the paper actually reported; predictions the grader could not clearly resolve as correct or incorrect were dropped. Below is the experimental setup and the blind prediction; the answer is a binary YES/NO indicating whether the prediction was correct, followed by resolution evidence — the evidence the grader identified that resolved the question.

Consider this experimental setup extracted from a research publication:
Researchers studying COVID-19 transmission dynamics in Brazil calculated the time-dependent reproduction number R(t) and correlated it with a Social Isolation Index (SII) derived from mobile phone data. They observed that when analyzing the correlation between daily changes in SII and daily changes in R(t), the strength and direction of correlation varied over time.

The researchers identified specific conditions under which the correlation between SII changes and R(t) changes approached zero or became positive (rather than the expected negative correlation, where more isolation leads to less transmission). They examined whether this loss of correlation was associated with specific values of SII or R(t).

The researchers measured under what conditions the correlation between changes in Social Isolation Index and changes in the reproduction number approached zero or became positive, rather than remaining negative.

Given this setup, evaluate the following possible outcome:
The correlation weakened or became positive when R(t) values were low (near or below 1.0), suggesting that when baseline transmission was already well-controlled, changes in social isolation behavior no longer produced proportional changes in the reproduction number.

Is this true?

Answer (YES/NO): YES